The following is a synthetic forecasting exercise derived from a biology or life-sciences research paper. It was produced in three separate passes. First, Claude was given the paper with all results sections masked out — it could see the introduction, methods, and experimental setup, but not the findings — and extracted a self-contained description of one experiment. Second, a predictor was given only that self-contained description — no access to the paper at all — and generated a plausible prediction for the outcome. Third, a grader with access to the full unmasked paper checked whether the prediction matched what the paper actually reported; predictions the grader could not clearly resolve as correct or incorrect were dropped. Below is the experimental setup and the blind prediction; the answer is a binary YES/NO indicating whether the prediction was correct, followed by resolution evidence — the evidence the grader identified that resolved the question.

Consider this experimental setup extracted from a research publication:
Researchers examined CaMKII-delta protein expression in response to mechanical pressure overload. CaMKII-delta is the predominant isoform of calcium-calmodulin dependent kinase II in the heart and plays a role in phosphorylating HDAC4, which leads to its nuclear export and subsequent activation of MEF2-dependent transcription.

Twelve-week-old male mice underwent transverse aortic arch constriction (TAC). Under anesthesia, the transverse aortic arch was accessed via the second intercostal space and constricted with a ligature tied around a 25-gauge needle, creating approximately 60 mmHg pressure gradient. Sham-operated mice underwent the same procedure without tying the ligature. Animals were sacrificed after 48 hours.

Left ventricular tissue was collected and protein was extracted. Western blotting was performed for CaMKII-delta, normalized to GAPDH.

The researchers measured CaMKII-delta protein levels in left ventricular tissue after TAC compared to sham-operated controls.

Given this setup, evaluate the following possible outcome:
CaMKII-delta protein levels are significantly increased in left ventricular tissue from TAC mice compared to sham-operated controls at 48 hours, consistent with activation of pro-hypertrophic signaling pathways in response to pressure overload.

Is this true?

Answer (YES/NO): YES